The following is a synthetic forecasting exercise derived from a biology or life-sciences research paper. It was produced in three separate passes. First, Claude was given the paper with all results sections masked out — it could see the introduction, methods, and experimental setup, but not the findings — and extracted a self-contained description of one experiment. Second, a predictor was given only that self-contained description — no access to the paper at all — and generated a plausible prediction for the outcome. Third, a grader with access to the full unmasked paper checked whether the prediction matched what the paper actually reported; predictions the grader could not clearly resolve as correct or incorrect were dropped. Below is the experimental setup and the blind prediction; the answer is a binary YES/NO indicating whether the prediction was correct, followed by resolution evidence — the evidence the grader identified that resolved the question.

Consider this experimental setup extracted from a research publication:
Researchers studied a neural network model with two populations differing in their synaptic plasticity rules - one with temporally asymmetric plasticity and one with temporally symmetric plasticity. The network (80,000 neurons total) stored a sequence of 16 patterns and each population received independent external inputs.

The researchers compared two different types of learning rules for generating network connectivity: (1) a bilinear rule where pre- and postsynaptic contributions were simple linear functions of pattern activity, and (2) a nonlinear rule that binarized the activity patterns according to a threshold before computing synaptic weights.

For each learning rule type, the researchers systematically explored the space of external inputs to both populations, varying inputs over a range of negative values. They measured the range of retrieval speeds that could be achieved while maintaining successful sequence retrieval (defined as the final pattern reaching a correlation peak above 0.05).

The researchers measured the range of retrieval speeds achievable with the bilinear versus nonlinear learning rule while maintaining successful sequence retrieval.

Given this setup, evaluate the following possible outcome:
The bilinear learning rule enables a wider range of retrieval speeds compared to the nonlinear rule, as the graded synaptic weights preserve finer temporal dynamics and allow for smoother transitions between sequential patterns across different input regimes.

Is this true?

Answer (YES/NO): NO